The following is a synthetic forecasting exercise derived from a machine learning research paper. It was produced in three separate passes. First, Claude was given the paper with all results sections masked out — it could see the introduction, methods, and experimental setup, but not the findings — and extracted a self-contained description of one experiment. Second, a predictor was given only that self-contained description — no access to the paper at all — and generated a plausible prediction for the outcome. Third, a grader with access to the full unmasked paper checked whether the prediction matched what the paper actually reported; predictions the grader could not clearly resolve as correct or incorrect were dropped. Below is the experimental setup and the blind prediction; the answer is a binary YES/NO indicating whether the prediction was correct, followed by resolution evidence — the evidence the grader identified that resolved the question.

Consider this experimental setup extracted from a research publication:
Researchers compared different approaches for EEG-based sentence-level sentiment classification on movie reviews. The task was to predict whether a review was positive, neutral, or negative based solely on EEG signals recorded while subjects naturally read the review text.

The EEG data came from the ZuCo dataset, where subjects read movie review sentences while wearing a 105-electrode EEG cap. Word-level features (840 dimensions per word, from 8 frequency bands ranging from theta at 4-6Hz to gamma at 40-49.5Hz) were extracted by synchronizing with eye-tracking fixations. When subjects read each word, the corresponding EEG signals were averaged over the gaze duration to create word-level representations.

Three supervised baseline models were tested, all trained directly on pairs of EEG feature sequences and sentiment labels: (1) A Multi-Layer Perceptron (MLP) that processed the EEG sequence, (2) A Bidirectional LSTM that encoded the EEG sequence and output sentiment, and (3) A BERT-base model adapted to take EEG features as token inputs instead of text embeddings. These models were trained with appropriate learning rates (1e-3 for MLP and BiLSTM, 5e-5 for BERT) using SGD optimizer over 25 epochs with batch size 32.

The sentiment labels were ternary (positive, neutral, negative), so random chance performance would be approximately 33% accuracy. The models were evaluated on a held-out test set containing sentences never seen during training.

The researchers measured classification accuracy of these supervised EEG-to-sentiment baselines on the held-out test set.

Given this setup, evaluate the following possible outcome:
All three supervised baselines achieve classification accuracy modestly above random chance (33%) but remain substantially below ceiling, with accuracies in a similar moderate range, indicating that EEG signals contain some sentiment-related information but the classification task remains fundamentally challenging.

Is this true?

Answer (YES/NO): NO